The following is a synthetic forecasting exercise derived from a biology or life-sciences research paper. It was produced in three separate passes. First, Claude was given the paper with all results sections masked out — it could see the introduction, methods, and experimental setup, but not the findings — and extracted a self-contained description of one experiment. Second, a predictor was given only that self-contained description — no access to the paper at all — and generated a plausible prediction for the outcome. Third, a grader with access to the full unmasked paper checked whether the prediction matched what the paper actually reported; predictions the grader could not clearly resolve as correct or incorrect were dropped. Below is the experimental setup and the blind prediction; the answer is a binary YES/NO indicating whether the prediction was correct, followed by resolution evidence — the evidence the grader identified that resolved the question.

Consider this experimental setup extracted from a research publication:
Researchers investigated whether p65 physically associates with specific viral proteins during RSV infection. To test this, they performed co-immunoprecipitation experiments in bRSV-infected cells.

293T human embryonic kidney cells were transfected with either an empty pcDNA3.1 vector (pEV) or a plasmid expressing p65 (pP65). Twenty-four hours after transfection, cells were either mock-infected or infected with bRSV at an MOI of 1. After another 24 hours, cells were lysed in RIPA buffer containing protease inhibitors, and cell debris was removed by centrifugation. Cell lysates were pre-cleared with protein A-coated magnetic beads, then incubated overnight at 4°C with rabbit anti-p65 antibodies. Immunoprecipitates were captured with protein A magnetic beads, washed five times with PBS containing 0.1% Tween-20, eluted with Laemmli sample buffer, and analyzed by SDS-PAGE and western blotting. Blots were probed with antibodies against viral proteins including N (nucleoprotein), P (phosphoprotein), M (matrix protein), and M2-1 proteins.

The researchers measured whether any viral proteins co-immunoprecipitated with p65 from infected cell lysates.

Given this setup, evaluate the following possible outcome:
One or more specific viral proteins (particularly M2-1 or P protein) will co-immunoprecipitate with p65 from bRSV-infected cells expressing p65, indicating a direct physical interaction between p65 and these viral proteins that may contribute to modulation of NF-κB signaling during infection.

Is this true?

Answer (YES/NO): YES